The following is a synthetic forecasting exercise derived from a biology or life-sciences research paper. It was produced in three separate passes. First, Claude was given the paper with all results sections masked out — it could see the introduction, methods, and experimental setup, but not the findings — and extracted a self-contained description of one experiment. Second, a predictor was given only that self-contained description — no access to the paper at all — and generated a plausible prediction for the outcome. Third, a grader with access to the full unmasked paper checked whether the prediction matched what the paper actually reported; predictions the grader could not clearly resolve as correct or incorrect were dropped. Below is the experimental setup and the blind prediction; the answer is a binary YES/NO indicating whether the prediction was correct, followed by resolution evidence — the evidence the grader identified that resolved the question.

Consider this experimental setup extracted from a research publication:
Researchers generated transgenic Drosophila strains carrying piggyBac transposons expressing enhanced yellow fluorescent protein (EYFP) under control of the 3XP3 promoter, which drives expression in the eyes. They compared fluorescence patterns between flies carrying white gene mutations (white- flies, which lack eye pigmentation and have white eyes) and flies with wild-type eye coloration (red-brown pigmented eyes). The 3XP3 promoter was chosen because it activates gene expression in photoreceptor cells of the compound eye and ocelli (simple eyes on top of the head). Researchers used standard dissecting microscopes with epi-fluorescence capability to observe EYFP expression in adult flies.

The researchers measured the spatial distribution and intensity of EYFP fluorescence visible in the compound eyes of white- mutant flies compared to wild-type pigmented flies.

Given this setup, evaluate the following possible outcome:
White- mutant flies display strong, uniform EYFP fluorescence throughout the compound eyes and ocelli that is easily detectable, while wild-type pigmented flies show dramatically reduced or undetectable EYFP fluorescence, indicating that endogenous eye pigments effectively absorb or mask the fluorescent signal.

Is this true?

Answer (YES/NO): NO